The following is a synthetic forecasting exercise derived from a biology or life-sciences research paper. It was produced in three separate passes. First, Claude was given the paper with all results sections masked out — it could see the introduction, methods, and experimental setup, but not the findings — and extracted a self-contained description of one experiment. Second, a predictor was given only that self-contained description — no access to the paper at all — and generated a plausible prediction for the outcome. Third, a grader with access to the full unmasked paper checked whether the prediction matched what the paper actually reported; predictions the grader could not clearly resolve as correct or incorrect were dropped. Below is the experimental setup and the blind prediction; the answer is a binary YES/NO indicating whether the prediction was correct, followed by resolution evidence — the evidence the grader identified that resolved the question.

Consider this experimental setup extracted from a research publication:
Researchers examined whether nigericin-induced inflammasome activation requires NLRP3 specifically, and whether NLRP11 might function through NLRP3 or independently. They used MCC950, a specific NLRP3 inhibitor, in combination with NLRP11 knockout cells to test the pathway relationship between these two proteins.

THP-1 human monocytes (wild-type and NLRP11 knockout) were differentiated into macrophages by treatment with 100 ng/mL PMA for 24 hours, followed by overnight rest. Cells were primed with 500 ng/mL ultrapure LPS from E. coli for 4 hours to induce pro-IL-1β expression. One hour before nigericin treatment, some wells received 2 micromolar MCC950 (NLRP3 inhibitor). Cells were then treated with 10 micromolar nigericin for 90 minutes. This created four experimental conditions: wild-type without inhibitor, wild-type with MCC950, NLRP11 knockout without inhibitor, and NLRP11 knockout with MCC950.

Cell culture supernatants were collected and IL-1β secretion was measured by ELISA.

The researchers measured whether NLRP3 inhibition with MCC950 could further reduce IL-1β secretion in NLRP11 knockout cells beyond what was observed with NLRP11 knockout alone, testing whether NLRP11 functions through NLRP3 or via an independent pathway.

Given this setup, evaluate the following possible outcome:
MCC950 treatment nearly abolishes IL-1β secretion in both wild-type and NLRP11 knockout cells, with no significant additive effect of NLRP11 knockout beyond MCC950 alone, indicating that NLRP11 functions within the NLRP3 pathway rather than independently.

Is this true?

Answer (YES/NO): YES